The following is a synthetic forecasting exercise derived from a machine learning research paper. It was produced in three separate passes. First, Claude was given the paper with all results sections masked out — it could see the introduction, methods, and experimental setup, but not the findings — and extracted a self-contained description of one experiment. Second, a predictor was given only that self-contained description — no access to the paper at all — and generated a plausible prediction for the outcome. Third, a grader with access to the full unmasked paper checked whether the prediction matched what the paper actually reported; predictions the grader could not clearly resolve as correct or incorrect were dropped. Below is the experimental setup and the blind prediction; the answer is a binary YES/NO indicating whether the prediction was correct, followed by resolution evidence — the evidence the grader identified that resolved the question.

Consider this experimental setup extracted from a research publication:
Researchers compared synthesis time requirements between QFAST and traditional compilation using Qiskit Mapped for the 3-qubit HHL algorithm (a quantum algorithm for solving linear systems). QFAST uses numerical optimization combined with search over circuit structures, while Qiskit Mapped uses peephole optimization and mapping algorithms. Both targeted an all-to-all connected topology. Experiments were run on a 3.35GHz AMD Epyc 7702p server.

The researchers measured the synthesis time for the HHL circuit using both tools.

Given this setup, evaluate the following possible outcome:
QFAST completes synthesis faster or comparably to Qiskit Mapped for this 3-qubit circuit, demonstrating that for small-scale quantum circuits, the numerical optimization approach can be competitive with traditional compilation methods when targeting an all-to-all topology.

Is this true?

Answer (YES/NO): NO